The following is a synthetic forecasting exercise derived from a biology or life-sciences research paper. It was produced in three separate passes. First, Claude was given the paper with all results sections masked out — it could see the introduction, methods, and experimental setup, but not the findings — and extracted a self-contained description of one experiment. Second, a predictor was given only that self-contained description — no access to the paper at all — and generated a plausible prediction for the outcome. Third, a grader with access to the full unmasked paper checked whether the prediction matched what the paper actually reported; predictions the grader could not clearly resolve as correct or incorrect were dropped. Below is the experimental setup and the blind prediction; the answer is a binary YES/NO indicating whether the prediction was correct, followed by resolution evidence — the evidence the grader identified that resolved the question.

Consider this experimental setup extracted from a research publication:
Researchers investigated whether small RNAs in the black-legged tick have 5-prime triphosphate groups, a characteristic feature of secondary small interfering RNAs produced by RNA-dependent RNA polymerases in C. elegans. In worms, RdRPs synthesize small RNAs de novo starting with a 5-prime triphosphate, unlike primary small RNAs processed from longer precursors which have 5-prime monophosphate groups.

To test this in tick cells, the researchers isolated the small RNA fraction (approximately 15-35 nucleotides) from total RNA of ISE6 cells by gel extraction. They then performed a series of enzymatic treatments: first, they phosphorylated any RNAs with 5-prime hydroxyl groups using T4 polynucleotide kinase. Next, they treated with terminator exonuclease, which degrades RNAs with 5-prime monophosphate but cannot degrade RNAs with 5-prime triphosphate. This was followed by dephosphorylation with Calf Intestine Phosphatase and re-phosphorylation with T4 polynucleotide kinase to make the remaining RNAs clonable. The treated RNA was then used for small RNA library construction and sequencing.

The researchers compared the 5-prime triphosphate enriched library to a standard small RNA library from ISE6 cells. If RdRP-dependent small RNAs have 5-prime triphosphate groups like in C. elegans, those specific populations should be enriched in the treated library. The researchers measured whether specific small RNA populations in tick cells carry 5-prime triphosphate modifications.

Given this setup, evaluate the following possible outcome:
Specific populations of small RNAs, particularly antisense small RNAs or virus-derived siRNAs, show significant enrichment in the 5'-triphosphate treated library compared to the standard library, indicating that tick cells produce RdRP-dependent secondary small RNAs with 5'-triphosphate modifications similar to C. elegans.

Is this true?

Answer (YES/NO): NO